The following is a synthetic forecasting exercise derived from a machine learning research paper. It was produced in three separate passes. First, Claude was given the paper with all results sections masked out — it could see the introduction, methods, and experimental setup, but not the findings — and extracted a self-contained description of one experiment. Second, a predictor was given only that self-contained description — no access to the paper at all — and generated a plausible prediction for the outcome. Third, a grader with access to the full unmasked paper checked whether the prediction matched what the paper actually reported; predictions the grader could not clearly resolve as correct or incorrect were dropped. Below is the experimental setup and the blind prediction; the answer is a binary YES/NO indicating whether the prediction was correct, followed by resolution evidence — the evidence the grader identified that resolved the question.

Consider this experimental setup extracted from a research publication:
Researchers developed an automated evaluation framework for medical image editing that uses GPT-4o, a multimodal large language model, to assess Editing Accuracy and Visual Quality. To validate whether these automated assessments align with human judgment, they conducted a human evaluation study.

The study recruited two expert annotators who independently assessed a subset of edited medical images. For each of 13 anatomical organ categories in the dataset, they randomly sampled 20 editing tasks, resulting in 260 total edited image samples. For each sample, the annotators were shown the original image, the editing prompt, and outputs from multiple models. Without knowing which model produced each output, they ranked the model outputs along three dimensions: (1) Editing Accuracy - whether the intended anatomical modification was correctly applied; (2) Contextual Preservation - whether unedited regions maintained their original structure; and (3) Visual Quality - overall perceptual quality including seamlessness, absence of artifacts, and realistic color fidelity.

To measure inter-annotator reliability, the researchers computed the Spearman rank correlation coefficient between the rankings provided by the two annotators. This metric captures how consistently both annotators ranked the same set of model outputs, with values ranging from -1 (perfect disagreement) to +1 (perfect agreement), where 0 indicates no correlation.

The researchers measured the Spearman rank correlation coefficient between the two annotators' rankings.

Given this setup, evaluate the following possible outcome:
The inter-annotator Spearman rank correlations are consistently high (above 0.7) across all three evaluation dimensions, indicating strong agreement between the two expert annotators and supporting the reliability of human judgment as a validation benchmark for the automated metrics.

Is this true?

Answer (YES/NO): NO